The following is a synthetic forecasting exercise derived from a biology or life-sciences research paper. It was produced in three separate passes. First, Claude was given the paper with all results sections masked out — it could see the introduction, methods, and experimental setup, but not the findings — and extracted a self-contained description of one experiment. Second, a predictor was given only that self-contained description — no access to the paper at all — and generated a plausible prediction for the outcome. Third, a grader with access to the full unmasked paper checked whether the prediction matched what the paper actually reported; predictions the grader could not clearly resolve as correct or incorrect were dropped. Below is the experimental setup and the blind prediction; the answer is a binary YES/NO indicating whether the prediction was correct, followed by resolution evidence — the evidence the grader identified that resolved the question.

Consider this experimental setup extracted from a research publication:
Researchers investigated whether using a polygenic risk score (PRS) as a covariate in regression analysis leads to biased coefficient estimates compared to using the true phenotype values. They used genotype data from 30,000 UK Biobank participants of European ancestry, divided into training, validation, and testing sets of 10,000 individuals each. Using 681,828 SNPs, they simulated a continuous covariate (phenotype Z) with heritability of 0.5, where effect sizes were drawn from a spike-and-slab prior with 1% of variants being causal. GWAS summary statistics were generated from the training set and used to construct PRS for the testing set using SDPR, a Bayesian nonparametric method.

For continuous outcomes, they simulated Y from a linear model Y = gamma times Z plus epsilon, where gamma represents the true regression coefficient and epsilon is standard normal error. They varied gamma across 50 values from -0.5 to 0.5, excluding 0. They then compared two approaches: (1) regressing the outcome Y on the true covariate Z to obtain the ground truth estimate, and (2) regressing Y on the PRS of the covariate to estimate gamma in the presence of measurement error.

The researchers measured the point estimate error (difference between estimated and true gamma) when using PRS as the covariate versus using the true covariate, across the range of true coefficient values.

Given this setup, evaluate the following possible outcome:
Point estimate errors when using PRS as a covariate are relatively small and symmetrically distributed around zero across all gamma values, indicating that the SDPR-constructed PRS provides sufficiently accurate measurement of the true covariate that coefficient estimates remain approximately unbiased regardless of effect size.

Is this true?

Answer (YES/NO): NO